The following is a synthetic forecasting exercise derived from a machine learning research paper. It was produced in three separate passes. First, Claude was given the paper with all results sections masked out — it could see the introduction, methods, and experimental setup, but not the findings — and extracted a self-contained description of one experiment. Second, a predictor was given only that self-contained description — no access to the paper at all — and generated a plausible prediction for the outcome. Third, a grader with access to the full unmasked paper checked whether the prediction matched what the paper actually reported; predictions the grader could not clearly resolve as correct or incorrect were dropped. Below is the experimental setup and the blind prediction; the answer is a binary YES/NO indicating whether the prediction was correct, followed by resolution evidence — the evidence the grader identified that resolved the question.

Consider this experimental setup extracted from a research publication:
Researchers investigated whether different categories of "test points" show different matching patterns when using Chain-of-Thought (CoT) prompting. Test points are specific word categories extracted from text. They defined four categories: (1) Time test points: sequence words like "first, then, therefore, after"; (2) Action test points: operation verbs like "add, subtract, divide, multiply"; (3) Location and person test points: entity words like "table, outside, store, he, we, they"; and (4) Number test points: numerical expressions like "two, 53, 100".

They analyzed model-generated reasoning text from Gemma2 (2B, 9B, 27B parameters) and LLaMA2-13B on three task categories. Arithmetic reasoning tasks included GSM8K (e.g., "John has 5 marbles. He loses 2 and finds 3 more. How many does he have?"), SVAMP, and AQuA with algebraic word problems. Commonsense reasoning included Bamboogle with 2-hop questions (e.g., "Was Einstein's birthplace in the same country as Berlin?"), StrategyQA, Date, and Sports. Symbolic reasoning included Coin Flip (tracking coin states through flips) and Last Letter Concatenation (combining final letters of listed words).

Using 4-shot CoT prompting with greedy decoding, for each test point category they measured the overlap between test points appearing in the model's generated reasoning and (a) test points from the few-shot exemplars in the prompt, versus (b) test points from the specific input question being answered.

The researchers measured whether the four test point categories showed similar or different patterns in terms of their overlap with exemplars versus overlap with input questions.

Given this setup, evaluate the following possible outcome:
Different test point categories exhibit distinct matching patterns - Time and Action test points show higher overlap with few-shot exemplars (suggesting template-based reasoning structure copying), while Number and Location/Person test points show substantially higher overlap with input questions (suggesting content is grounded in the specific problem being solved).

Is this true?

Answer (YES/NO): NO